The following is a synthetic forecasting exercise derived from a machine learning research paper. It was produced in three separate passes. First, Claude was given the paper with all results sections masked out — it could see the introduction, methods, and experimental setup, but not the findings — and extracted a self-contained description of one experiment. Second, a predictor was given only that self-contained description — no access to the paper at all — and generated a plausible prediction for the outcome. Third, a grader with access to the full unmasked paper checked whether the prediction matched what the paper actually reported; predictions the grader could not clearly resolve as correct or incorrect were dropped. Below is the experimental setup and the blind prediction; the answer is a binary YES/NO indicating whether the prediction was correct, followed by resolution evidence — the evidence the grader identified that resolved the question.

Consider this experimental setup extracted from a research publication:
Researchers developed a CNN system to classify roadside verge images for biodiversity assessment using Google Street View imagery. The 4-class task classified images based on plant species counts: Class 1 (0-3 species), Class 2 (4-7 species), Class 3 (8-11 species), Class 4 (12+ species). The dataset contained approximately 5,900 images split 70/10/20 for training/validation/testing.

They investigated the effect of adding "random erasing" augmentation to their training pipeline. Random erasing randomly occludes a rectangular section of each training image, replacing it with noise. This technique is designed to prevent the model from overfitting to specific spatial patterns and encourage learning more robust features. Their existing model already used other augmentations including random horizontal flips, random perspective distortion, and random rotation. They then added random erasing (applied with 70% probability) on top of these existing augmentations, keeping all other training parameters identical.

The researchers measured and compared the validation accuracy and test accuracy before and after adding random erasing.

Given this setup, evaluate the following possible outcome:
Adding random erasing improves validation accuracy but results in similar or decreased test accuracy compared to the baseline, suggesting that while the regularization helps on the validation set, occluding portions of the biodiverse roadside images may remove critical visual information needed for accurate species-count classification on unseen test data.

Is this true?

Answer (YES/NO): NO